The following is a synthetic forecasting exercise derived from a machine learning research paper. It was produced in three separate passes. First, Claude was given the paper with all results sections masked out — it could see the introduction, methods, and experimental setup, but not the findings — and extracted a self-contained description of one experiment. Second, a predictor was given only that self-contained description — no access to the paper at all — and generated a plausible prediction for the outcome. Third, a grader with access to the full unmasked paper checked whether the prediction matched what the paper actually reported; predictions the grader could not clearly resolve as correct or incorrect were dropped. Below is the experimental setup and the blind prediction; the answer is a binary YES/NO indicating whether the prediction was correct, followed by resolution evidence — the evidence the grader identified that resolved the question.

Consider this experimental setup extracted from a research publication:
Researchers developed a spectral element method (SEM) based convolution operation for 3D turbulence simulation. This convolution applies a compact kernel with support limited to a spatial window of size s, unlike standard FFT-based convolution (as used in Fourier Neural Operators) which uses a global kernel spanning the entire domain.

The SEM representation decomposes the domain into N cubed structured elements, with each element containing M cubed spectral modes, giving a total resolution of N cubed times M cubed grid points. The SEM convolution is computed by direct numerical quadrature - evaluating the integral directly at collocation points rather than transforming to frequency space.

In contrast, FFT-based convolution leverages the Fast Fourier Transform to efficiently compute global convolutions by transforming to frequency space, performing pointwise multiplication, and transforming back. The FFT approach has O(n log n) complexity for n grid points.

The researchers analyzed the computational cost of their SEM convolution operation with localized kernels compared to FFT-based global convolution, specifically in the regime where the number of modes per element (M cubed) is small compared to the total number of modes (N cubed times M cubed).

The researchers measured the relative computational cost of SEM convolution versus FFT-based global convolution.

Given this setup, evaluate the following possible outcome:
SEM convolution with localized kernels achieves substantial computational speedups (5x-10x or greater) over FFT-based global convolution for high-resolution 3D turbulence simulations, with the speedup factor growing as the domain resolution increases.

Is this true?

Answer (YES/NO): NO